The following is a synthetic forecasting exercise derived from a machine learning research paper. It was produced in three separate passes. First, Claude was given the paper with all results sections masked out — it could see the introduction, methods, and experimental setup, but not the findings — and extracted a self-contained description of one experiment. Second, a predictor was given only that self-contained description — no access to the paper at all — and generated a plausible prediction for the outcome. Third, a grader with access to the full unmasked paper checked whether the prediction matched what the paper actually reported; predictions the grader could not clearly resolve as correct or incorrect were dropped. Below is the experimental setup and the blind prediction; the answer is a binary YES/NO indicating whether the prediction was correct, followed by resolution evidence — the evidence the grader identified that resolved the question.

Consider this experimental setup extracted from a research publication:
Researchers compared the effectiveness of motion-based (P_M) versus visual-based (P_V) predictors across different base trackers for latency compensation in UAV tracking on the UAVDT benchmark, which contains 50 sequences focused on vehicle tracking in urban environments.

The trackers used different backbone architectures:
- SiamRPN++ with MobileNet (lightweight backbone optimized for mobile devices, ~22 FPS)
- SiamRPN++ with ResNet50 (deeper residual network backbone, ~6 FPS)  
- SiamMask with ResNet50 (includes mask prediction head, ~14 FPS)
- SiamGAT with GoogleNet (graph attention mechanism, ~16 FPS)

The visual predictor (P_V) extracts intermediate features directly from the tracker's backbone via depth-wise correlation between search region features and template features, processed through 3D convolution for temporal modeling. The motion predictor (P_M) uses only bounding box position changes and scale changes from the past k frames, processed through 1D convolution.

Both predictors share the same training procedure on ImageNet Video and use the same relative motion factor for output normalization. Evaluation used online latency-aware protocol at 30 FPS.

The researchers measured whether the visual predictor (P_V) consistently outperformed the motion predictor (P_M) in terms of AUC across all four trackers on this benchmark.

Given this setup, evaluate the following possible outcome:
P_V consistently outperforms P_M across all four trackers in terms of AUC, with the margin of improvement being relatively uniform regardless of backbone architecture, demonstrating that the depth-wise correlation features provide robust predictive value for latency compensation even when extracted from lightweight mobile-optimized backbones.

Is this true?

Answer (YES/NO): NO